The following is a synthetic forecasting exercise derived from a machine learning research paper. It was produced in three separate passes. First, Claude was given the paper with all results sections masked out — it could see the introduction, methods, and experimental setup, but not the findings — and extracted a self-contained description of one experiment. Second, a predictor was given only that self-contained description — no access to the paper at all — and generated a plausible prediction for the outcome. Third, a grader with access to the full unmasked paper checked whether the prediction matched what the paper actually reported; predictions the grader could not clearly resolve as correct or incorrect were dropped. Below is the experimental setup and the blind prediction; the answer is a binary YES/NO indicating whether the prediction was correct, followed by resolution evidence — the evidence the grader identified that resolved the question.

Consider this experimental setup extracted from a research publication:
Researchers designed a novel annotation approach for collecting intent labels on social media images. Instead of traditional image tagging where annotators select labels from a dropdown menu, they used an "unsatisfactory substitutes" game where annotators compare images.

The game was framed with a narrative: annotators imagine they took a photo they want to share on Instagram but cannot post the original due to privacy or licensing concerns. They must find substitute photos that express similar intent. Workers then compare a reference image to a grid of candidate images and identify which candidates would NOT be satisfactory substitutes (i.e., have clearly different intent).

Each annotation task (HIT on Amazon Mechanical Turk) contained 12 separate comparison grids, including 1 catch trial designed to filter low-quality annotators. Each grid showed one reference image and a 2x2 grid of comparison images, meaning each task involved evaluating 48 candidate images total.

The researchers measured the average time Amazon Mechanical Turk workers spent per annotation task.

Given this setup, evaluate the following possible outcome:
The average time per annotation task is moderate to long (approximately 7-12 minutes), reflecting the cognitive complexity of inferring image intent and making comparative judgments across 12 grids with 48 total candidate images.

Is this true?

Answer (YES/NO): NO